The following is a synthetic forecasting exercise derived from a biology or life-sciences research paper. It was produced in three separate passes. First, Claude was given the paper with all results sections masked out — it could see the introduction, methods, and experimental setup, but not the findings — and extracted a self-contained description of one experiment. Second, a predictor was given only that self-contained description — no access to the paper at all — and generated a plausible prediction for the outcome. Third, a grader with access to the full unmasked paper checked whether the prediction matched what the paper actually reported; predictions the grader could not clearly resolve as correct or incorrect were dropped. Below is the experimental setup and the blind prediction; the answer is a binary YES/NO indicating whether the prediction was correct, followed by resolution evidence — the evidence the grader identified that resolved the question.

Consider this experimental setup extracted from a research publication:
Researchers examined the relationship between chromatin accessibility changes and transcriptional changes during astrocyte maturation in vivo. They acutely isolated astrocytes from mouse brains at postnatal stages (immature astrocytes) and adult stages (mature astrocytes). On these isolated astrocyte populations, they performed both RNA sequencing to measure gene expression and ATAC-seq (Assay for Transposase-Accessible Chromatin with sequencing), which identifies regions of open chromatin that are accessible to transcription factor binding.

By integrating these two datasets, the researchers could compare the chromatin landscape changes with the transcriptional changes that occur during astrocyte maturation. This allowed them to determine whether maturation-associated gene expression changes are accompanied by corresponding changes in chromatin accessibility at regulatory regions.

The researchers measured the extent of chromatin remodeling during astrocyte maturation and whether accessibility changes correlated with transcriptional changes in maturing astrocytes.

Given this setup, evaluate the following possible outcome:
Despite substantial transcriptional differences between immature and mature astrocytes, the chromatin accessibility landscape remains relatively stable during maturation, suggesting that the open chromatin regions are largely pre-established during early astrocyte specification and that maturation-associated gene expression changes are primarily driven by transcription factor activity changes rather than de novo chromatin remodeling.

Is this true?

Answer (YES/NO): NO